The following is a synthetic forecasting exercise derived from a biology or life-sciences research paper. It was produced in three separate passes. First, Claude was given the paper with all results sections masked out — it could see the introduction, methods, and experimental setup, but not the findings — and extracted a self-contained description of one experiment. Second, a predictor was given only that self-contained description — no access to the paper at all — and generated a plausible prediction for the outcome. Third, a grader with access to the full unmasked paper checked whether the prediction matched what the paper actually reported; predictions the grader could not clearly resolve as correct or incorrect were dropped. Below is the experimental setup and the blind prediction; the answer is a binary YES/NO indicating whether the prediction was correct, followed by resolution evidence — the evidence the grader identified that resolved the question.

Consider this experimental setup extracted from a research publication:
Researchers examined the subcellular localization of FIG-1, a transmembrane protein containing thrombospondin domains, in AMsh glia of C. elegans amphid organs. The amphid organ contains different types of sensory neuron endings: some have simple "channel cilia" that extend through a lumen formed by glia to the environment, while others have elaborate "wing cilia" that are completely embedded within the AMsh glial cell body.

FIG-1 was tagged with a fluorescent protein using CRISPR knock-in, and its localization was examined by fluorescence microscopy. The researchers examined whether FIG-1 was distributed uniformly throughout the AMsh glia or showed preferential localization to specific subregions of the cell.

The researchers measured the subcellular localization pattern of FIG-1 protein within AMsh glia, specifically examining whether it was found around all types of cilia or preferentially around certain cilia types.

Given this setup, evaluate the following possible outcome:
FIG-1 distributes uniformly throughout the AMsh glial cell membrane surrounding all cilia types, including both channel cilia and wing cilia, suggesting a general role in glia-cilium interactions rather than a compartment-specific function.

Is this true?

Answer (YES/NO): NO